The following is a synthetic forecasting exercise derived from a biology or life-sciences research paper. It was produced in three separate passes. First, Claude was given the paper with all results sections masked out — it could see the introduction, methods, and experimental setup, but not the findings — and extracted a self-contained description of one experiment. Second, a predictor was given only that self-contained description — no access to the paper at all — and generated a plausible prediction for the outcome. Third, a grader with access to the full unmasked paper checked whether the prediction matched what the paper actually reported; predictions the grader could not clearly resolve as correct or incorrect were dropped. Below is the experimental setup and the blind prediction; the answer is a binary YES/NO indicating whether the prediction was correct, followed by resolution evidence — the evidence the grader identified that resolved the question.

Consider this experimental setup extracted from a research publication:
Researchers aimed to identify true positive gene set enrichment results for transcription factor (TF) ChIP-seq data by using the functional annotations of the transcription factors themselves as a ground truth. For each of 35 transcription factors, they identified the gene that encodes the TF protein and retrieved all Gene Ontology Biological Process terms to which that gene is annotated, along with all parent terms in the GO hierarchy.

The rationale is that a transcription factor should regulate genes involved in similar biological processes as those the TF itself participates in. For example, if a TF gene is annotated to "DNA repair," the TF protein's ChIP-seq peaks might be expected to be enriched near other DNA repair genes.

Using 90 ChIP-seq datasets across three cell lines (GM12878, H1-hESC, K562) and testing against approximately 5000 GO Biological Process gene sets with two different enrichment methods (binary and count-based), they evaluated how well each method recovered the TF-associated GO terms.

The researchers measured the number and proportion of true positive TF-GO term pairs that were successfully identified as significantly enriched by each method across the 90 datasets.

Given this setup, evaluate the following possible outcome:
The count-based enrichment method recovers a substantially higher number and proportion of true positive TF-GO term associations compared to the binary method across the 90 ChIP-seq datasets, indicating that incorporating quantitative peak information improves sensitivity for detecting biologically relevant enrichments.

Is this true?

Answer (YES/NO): NO